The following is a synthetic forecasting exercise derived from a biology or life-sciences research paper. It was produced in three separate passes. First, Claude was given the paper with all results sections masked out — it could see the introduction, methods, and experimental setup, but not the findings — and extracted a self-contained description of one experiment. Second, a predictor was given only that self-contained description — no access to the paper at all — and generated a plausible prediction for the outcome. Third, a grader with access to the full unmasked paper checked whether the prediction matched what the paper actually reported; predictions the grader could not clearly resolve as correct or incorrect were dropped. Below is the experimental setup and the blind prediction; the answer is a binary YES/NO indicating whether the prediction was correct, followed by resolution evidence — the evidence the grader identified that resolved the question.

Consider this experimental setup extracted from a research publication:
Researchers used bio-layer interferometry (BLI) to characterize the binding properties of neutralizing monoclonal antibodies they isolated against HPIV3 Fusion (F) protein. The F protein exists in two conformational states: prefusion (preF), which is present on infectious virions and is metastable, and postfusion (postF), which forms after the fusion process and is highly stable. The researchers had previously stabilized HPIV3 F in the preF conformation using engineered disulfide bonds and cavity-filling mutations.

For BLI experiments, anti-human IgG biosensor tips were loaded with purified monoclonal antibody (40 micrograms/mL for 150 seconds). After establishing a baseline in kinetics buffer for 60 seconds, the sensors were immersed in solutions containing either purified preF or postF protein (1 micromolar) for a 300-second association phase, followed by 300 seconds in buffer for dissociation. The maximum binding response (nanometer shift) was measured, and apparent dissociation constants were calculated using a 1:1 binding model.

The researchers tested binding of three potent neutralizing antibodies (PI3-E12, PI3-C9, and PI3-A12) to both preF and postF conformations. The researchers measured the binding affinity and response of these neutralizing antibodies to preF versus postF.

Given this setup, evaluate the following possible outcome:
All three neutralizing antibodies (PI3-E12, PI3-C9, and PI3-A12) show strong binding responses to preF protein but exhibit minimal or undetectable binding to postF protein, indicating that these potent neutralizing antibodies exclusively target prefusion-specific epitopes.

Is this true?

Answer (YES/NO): YES